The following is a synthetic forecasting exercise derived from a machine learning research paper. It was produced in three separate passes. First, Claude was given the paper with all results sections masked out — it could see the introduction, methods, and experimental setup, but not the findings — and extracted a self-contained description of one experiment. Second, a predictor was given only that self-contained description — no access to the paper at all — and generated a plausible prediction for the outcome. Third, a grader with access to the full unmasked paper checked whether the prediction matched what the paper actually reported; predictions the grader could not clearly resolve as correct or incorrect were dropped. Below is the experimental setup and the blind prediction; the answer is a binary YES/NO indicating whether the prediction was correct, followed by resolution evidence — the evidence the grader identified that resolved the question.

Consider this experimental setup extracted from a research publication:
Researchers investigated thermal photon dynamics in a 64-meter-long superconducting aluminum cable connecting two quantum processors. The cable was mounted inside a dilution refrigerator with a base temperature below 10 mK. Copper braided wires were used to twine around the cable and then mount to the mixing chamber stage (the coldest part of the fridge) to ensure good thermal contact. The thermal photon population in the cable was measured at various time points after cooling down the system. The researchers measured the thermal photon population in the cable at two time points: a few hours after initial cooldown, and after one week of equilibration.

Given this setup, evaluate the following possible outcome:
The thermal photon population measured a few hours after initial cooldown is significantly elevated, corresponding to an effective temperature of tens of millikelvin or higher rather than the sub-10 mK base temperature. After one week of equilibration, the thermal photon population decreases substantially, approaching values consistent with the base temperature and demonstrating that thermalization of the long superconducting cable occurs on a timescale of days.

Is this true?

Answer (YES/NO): NO